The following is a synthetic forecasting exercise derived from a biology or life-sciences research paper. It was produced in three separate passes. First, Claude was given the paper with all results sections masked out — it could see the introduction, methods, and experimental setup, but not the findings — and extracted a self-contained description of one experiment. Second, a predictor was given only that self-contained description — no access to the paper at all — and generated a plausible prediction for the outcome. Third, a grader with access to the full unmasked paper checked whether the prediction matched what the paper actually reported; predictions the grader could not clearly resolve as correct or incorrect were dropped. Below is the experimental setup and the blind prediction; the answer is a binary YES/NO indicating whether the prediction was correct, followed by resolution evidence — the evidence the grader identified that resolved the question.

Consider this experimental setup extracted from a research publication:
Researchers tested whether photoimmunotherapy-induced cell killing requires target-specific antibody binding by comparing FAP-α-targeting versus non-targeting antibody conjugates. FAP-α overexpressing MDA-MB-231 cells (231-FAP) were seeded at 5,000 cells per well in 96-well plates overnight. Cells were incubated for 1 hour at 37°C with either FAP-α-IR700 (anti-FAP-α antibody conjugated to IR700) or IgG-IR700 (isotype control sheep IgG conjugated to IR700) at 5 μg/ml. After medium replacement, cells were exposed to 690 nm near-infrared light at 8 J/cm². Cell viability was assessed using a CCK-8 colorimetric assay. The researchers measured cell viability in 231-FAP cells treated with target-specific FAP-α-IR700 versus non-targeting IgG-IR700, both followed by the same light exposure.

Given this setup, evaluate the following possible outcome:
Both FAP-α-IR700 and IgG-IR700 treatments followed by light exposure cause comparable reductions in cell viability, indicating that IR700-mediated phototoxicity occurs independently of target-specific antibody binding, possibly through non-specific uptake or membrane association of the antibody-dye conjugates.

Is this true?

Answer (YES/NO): NO